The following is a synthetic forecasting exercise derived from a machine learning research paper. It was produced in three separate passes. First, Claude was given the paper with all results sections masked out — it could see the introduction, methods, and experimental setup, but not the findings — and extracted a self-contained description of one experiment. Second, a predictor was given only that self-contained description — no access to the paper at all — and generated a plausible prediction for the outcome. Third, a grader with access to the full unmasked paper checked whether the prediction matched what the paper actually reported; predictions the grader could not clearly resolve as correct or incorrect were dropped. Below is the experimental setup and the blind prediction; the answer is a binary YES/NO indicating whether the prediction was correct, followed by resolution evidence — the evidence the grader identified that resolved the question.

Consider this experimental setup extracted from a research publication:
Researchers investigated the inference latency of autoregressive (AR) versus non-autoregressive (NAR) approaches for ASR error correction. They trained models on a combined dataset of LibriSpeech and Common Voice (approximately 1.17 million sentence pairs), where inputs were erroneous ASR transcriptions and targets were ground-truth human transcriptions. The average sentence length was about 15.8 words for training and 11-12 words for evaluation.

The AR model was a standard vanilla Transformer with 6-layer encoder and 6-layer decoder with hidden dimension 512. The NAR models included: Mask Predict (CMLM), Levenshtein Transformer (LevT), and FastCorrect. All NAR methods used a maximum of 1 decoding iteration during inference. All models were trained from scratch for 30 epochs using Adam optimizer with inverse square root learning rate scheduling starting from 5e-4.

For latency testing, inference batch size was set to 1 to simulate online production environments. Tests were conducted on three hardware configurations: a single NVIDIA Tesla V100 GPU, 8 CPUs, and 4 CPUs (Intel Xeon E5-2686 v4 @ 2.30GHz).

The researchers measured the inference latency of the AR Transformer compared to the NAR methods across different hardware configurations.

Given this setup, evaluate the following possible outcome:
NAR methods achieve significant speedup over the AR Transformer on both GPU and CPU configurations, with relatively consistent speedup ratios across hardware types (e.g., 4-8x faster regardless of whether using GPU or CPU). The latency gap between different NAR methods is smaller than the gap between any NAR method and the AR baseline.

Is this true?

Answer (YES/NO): NO